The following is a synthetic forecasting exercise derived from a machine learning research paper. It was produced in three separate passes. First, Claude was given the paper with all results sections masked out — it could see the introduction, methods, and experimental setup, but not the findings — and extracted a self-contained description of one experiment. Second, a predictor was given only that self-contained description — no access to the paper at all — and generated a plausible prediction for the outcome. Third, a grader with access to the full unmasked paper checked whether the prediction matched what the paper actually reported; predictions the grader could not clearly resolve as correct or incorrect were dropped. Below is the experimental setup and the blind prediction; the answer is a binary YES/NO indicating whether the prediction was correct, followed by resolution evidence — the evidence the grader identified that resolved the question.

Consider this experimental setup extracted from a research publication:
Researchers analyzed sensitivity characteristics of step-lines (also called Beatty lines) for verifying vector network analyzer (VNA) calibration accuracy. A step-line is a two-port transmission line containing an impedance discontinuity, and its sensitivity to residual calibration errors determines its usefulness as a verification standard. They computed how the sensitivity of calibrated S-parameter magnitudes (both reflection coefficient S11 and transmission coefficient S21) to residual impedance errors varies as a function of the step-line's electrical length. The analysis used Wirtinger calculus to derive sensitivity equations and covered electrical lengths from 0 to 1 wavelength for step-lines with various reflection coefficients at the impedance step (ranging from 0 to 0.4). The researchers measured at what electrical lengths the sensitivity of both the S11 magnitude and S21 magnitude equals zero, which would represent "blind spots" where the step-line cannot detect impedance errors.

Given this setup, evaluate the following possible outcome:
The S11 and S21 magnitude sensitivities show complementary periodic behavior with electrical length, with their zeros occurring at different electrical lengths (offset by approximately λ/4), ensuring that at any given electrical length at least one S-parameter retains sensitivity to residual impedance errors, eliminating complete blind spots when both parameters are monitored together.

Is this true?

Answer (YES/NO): NO